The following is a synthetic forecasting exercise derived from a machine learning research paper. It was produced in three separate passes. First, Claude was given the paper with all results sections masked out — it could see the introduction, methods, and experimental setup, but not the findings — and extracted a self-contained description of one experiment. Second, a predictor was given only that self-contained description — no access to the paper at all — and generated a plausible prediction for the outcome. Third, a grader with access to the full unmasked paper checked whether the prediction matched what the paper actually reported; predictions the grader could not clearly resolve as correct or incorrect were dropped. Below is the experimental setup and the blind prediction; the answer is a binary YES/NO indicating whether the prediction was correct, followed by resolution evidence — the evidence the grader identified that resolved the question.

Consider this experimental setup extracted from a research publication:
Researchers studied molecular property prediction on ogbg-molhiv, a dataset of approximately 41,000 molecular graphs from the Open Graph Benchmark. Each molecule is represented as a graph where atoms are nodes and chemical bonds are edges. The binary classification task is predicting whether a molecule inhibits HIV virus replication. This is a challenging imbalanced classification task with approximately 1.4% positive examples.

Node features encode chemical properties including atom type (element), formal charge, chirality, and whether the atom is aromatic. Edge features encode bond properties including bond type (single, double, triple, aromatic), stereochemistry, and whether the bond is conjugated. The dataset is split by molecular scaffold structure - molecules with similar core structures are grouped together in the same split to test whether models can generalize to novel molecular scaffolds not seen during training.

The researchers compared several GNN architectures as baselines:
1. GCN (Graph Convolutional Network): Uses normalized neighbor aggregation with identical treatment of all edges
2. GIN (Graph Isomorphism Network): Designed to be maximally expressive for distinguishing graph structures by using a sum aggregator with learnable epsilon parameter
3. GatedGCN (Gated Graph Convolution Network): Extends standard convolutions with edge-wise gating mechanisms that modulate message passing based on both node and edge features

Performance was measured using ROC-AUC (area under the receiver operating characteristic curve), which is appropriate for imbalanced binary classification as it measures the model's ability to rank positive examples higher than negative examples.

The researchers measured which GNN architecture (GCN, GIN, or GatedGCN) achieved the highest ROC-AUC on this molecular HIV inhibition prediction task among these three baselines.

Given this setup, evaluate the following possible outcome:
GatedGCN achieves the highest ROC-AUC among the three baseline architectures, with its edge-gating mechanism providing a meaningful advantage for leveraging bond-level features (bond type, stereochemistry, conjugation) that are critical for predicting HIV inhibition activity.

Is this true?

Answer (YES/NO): NO